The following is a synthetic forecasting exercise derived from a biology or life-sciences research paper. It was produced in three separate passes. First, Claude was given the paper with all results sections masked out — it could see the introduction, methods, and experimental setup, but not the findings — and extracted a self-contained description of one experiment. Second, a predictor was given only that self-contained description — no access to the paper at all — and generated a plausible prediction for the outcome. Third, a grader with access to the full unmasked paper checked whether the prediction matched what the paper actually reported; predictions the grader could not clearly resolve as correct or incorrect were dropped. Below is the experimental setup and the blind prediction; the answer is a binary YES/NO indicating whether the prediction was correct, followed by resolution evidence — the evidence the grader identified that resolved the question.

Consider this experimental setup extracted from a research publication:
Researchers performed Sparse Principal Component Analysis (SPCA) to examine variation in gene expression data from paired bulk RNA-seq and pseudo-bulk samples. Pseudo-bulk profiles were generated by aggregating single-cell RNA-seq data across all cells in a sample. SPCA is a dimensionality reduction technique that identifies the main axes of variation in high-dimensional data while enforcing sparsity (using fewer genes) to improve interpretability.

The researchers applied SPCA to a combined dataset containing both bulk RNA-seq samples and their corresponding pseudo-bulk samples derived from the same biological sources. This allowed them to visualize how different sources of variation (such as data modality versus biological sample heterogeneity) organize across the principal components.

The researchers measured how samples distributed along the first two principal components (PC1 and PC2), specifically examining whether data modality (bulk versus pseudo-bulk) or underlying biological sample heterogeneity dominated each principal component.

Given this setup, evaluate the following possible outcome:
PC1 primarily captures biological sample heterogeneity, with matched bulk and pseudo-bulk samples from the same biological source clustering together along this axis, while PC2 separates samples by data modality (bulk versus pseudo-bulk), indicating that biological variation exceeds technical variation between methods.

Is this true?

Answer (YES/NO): NO